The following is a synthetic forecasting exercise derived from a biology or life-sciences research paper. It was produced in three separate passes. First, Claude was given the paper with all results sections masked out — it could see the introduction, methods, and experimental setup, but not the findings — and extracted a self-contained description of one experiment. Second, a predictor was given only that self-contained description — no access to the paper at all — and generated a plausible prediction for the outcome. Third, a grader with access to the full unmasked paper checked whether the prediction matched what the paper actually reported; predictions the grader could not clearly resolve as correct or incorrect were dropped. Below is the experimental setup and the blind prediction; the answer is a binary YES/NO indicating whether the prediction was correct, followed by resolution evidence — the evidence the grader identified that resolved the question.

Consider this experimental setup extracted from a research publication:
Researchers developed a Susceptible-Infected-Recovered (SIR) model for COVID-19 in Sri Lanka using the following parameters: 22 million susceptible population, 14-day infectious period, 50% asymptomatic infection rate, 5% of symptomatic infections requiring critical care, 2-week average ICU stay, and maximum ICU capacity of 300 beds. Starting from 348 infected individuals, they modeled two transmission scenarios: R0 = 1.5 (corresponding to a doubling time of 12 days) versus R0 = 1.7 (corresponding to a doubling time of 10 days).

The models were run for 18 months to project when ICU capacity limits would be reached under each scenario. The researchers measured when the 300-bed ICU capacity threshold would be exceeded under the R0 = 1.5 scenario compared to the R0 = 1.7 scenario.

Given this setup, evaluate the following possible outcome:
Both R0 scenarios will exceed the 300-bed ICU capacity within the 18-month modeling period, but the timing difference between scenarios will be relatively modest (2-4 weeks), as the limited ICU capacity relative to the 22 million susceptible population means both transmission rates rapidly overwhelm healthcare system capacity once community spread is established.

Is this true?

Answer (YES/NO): YES